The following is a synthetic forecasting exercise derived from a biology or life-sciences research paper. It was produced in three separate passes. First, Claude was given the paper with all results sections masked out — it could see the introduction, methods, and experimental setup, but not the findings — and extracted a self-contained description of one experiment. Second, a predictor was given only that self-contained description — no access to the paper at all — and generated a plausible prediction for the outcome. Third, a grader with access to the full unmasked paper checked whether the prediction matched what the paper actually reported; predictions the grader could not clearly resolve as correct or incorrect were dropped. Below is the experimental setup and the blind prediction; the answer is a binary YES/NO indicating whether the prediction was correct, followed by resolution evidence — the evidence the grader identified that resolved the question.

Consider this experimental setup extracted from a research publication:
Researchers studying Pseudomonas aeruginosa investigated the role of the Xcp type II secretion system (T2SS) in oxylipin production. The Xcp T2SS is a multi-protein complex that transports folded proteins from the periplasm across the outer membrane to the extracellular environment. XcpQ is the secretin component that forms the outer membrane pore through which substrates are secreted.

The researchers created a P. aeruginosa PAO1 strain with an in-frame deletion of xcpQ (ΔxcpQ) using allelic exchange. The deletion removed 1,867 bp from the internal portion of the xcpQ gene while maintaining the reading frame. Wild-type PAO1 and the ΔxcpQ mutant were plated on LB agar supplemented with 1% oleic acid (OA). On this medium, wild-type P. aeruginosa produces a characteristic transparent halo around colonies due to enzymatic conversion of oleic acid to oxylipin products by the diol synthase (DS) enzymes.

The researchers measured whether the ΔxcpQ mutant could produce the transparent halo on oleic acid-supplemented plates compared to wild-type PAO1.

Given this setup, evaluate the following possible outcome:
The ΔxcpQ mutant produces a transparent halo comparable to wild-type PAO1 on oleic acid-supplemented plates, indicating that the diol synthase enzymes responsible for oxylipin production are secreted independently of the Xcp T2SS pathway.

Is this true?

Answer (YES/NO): NO